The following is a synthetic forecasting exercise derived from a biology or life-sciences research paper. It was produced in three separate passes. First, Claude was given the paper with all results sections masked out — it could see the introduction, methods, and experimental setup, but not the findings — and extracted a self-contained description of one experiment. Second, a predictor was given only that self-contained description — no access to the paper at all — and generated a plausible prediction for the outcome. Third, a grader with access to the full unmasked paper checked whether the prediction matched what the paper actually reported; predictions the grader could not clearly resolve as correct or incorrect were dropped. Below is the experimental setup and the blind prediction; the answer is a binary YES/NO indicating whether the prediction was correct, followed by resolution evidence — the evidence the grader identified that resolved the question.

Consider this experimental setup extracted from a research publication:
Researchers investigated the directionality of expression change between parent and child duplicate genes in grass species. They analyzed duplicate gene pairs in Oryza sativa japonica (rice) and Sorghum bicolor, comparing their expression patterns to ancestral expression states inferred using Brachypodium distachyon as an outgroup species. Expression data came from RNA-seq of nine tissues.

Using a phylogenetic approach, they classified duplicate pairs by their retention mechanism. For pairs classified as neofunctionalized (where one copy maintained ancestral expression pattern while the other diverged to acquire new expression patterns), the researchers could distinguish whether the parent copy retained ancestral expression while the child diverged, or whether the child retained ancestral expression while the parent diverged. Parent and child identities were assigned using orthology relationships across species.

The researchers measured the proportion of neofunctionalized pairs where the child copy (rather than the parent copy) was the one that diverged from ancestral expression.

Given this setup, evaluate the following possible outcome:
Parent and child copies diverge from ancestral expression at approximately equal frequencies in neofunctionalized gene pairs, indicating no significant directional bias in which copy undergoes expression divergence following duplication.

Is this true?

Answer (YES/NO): NO